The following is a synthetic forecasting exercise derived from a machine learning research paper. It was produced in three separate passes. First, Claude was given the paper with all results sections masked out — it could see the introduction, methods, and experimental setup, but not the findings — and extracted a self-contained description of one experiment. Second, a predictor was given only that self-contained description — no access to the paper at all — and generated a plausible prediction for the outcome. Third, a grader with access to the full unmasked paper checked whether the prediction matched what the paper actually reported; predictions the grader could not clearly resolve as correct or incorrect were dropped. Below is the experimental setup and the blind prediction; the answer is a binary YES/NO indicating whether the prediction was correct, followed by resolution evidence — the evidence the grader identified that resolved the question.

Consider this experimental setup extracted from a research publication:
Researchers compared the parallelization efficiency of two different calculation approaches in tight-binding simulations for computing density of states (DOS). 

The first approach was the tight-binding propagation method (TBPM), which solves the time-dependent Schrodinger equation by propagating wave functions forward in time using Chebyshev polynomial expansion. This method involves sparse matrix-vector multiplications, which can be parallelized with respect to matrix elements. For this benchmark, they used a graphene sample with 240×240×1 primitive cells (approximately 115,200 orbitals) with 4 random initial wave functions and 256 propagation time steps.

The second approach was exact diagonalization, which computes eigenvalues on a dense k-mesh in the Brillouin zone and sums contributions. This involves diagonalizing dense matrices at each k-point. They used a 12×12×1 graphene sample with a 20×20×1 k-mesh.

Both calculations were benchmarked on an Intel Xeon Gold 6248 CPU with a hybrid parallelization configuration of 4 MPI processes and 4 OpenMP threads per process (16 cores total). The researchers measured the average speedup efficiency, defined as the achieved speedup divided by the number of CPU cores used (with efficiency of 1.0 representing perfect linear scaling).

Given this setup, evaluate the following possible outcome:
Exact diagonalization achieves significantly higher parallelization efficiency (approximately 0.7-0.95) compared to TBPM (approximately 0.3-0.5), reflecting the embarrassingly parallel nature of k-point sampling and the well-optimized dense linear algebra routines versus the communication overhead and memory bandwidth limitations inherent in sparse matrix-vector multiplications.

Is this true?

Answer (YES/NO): NO